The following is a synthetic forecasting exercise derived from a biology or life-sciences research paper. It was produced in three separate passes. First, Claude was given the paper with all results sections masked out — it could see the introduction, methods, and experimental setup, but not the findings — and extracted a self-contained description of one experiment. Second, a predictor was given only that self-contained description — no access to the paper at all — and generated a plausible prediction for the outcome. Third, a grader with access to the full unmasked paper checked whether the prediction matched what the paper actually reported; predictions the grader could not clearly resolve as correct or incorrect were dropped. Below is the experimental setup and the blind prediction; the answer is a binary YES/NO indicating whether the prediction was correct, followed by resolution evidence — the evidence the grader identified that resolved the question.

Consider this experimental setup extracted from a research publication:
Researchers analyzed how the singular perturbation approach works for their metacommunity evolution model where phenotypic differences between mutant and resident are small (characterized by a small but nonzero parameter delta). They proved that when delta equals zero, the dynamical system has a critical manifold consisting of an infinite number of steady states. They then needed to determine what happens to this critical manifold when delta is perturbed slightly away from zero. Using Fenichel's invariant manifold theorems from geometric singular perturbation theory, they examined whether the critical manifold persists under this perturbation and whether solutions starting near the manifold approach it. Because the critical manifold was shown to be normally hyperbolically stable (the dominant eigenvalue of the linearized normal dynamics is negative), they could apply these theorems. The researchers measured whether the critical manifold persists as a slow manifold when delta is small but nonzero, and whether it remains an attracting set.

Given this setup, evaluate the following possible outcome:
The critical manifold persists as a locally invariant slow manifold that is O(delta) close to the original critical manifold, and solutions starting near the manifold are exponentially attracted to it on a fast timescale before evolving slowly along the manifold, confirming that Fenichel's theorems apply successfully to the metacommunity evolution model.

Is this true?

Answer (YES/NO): YES